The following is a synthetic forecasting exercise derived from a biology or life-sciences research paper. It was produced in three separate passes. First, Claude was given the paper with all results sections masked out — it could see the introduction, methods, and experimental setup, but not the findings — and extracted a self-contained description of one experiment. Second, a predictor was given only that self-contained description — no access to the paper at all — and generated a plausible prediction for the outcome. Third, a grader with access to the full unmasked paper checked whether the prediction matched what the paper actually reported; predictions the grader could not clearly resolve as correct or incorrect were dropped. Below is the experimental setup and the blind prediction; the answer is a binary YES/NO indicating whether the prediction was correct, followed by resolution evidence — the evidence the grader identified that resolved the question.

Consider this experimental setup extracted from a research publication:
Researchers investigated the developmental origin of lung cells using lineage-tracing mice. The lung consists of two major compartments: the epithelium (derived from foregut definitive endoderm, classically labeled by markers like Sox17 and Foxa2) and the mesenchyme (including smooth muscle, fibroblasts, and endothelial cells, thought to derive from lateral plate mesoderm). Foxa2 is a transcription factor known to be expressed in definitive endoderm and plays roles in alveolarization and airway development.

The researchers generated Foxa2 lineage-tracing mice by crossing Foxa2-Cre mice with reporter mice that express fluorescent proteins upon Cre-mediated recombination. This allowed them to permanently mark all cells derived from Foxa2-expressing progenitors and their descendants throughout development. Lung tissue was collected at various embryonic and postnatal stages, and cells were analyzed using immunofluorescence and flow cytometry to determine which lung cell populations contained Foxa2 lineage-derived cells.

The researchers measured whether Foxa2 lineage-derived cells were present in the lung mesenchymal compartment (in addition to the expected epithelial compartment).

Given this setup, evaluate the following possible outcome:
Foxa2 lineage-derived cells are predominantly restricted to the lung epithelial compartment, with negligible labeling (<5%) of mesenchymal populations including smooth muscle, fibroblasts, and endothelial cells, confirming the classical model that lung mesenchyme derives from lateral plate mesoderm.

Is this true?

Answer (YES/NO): NO